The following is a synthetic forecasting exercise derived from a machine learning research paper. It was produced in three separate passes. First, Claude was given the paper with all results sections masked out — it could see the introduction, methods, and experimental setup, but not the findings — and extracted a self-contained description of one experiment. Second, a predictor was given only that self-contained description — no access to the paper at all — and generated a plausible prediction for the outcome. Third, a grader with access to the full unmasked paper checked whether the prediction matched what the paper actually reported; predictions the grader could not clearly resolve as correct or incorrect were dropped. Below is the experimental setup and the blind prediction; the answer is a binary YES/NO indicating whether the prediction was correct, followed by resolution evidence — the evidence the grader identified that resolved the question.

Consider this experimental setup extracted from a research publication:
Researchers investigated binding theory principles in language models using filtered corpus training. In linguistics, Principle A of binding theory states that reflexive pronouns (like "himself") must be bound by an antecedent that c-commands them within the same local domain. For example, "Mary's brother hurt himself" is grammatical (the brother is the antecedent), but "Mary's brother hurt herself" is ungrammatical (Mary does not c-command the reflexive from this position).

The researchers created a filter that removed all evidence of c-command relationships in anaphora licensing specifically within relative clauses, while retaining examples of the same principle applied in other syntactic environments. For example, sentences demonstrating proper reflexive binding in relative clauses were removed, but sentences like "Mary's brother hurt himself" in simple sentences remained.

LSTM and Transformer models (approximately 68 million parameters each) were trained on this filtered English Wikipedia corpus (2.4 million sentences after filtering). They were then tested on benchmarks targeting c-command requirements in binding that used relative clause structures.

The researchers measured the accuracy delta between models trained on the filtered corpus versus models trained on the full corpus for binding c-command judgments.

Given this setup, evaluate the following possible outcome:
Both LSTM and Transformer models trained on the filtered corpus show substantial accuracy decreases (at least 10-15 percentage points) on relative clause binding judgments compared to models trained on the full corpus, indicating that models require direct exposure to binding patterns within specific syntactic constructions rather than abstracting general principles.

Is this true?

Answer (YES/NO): NO